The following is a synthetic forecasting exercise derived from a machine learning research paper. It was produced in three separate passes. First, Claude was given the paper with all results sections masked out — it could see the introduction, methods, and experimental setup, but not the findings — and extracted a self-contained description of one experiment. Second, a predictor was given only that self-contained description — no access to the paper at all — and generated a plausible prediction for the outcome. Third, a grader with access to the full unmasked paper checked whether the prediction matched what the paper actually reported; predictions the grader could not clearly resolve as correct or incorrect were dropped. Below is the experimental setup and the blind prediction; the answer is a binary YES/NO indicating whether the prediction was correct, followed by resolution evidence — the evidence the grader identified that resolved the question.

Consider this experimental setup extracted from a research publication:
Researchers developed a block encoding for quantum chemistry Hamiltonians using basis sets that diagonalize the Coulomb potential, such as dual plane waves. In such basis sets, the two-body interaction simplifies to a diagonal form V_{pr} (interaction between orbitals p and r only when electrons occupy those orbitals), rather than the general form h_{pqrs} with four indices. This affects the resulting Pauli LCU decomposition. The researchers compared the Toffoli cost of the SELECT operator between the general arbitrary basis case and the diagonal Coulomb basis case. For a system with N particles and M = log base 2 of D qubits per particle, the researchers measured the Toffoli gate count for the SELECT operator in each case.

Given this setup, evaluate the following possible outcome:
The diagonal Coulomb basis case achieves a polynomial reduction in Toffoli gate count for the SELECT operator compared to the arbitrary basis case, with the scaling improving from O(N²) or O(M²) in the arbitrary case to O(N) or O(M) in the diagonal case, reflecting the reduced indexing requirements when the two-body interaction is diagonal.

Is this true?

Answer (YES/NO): NO